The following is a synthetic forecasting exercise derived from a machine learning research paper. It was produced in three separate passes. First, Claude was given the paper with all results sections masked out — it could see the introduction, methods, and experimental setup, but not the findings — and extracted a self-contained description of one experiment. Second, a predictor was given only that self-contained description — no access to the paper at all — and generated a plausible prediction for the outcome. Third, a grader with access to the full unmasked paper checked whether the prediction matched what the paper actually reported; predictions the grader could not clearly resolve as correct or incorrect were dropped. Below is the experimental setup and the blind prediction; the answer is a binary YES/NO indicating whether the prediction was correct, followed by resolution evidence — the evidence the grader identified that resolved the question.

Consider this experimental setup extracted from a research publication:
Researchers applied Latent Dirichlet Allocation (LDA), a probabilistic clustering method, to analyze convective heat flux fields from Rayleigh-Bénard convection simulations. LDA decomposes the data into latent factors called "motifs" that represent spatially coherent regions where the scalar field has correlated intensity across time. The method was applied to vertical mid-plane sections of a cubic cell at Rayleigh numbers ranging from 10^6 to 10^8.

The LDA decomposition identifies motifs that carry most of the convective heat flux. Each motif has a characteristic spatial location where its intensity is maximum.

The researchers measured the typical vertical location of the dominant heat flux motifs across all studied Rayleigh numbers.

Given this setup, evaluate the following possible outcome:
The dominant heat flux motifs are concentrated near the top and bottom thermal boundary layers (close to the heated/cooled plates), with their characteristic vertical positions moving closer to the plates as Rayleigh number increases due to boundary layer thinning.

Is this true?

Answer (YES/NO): NO